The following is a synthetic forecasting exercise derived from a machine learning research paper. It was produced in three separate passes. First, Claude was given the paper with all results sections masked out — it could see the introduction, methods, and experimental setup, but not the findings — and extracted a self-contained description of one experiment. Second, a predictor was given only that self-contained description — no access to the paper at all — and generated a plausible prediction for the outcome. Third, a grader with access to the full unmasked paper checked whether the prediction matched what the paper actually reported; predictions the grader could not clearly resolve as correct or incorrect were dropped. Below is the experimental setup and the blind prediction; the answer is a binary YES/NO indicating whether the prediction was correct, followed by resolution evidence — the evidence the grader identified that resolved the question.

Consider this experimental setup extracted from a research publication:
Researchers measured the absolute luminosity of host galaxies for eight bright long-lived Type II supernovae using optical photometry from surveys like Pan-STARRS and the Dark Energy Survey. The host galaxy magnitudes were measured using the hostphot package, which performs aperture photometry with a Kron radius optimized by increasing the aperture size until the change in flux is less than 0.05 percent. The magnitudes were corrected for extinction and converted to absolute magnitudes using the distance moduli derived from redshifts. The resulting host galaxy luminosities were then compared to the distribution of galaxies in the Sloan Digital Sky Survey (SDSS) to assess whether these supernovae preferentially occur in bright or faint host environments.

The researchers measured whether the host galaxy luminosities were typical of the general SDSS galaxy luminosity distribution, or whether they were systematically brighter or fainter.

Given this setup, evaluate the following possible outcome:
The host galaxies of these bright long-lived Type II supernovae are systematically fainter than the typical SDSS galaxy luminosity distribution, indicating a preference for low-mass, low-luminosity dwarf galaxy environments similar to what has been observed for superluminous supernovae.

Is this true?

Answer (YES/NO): YES